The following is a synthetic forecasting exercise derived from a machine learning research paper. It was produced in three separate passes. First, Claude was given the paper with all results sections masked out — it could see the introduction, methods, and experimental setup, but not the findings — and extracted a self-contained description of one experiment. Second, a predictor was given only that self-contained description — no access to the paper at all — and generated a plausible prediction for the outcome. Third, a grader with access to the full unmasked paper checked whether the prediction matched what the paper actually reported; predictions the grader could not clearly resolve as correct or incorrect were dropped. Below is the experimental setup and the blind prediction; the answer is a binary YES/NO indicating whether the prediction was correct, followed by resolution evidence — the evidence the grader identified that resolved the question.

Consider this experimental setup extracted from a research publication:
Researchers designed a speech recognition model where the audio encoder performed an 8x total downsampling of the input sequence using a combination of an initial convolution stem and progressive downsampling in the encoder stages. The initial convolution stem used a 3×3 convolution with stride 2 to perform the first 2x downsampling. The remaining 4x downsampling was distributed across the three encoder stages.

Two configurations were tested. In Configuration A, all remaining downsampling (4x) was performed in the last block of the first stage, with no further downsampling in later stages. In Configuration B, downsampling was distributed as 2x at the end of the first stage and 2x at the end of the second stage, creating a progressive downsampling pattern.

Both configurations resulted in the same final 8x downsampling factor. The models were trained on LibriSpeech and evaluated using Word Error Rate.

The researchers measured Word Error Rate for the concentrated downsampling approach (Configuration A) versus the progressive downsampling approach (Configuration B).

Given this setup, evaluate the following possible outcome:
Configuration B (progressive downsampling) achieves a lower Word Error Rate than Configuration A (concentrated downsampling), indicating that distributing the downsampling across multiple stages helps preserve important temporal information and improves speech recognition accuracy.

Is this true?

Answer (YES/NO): YES